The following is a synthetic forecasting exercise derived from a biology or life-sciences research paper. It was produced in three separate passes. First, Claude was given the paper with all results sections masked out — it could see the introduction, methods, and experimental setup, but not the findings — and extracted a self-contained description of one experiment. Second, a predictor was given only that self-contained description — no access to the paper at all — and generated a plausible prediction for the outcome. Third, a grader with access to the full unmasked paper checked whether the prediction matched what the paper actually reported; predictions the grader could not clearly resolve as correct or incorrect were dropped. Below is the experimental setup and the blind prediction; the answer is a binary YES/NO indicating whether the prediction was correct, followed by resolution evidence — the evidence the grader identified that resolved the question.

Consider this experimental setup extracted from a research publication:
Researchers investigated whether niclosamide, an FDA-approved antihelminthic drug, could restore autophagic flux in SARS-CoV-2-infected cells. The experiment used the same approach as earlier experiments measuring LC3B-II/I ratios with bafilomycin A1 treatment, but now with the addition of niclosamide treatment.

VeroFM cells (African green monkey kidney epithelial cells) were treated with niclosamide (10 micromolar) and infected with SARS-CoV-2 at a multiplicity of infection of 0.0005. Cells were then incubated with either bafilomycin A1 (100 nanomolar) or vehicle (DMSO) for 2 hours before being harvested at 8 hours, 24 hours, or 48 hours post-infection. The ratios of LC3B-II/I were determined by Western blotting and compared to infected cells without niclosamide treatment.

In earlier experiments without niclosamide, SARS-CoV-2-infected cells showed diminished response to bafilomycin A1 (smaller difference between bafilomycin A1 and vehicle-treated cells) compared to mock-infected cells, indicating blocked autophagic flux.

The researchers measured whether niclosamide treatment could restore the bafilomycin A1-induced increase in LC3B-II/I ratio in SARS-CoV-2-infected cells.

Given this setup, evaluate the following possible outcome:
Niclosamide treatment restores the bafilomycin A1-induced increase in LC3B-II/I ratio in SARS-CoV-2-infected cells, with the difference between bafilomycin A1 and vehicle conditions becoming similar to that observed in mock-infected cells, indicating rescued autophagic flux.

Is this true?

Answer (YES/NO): YES